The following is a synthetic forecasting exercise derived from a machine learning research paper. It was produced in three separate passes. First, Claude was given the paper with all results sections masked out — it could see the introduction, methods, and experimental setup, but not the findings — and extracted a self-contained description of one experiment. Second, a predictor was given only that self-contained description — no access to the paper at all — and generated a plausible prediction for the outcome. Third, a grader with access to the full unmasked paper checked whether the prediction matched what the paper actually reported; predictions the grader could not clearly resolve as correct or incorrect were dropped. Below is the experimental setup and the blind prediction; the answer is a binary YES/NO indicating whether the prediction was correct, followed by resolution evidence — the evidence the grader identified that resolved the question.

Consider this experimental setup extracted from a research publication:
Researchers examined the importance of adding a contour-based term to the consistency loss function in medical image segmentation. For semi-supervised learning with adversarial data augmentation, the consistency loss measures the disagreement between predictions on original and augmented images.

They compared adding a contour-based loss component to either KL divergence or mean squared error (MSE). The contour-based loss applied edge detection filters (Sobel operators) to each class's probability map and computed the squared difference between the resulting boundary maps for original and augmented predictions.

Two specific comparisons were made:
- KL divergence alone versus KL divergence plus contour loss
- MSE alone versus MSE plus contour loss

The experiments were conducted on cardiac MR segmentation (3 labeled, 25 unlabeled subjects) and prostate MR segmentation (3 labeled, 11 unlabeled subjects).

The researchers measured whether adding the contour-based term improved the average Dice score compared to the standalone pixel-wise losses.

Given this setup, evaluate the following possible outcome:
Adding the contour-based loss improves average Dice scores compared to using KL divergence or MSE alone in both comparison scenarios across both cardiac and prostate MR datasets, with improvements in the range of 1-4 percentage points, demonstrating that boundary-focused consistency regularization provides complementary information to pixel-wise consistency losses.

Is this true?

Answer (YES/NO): NO